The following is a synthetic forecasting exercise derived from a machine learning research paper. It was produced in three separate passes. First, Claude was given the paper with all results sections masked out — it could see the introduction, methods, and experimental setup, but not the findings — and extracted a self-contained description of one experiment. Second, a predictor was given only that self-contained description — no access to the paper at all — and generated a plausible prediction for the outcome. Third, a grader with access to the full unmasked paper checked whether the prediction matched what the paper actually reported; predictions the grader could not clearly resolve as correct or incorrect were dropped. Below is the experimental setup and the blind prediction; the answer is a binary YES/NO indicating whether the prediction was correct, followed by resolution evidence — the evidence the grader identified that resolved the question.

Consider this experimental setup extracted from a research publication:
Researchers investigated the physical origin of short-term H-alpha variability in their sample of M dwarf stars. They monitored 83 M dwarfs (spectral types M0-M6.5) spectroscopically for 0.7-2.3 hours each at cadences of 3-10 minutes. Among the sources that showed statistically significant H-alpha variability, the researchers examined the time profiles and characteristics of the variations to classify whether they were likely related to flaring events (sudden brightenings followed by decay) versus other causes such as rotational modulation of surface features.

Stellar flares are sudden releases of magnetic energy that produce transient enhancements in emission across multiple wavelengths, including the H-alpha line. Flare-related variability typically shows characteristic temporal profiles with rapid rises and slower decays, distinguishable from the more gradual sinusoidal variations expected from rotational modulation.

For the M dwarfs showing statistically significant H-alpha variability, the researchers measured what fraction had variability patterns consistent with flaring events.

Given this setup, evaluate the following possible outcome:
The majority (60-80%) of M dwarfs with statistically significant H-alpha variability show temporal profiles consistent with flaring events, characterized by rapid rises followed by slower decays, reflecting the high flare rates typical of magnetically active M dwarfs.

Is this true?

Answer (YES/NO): YES